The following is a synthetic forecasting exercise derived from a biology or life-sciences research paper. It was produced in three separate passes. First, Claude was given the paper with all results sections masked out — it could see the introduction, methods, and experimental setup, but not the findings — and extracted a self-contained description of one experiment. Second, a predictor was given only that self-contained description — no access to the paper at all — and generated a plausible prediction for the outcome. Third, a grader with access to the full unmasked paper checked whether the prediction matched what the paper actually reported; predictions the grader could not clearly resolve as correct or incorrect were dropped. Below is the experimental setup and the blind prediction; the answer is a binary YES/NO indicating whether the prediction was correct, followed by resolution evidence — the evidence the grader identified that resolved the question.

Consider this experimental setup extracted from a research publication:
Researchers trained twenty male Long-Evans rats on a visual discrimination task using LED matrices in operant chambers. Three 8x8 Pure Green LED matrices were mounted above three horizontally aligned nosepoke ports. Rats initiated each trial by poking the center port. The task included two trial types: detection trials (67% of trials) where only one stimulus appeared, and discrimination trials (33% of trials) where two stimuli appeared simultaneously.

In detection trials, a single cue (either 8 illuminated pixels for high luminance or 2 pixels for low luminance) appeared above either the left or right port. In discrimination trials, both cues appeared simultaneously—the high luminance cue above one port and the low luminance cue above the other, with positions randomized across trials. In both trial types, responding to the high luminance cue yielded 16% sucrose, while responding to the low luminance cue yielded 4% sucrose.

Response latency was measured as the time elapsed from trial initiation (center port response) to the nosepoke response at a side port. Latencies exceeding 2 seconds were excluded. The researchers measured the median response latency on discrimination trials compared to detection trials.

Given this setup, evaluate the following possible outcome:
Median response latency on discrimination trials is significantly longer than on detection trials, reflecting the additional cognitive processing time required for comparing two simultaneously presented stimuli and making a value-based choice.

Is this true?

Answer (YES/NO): YES